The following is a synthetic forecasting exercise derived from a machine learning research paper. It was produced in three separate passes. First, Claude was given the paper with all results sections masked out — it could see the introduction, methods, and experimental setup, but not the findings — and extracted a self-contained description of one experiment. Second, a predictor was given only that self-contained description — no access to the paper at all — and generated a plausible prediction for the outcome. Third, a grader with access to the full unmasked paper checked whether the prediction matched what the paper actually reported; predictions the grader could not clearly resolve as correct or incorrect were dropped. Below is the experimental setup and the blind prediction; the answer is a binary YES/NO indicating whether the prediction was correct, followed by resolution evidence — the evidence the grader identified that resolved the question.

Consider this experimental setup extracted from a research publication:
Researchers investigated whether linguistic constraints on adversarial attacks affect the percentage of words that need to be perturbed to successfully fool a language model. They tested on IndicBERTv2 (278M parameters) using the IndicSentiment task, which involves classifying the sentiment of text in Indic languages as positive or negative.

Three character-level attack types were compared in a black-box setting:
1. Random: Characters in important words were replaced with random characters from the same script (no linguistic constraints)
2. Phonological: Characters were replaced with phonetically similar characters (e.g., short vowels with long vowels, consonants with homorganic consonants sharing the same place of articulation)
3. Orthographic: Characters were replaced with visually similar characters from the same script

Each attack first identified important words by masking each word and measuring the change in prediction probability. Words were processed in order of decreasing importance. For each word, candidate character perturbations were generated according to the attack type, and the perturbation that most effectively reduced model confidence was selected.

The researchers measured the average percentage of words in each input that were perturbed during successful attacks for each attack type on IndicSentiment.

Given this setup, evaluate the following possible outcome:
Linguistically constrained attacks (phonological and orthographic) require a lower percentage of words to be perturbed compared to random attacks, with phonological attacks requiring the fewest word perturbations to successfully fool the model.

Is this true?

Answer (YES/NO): NO